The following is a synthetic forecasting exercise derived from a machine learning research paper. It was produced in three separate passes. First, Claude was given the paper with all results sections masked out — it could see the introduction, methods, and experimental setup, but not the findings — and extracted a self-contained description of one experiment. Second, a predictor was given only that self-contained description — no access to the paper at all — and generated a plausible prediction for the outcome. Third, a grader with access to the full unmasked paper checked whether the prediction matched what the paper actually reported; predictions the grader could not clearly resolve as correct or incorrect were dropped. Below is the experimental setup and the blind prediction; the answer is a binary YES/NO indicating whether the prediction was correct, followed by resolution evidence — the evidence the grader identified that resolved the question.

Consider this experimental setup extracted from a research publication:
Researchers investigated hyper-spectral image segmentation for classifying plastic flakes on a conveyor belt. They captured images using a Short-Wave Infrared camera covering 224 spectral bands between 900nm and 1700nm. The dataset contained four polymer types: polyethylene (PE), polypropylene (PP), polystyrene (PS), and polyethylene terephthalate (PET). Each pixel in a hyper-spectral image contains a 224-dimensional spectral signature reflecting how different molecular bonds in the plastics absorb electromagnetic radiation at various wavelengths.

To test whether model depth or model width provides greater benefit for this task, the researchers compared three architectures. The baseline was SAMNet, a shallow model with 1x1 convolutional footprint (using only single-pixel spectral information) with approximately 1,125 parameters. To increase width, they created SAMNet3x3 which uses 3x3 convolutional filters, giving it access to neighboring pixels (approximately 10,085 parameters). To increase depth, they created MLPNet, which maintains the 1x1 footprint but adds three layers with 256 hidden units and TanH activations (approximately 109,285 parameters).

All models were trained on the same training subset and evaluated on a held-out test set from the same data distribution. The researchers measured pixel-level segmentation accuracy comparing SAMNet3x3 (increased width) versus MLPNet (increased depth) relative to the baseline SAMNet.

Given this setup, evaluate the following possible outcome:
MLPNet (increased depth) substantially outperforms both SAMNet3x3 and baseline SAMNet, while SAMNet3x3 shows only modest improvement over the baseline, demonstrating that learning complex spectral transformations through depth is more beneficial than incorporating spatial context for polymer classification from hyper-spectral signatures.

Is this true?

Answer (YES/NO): YES